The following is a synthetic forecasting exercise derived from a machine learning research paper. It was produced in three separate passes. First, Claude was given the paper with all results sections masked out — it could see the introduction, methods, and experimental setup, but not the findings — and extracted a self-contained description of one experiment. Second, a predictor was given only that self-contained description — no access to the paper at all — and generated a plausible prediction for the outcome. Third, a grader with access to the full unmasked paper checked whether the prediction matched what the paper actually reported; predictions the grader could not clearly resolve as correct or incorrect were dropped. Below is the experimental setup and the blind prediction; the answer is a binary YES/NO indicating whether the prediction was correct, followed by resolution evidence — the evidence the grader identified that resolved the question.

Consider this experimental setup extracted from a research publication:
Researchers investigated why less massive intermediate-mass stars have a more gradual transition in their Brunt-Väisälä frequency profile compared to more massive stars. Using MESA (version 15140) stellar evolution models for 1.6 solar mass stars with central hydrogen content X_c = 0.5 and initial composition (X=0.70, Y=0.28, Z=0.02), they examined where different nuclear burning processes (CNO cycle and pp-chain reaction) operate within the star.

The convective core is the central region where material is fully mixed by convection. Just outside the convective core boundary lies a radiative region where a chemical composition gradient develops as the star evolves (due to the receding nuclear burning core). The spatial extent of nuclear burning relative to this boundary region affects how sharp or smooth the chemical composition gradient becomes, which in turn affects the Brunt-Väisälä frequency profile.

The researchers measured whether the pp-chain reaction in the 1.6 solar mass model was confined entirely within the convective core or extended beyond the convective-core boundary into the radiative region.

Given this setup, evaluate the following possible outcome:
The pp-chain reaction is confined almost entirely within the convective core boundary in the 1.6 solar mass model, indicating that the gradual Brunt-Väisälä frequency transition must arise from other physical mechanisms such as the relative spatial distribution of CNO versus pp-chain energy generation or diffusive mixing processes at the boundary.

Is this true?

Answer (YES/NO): NO